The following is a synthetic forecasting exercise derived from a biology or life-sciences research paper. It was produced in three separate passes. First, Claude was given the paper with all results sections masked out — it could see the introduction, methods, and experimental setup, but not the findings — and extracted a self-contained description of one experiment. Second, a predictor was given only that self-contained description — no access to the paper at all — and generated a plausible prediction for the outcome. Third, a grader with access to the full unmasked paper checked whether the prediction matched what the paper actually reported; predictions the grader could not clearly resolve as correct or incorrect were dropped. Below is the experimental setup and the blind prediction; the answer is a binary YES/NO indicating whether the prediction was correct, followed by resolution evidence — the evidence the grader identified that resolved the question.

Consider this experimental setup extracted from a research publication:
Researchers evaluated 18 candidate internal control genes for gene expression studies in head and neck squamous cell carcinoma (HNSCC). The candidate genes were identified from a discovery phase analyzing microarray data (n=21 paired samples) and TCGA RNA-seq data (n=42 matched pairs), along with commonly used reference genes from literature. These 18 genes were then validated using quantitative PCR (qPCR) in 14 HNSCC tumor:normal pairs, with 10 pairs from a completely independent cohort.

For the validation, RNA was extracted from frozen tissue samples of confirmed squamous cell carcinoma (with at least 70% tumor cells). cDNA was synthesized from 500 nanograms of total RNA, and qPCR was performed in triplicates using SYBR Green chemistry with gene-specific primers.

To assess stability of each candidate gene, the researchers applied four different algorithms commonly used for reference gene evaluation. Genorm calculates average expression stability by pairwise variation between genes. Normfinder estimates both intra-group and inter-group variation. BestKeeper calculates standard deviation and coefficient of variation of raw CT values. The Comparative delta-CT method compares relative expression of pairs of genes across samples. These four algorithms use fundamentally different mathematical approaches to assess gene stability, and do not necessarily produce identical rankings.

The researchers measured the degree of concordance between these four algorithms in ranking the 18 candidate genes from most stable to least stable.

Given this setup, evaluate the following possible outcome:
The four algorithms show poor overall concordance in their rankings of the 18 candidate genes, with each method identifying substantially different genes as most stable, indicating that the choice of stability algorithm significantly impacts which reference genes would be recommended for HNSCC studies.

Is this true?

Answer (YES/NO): NO